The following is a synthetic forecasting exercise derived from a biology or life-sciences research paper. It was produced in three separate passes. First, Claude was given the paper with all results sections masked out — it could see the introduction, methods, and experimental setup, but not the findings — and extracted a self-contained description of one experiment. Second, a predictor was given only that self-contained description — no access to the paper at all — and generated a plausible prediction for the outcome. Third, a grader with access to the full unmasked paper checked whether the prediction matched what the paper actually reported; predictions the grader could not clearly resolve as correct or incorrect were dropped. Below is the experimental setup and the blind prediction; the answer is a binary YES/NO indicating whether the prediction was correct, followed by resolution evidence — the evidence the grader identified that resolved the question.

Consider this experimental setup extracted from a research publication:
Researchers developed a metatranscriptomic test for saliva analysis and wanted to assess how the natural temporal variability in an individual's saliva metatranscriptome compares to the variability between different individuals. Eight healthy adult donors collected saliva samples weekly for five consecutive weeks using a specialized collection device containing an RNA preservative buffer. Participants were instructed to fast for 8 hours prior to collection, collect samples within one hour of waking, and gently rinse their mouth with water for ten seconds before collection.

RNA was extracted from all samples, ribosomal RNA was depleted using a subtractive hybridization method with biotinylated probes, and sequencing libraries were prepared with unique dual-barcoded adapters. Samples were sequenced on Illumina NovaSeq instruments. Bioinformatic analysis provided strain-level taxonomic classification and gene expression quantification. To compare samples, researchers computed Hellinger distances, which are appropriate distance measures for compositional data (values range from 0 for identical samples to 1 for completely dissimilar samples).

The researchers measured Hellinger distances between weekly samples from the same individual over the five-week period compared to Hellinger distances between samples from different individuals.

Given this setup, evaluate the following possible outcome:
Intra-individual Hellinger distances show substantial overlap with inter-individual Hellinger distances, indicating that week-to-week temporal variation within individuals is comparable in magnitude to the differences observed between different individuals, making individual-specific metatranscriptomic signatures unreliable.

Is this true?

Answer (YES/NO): NO